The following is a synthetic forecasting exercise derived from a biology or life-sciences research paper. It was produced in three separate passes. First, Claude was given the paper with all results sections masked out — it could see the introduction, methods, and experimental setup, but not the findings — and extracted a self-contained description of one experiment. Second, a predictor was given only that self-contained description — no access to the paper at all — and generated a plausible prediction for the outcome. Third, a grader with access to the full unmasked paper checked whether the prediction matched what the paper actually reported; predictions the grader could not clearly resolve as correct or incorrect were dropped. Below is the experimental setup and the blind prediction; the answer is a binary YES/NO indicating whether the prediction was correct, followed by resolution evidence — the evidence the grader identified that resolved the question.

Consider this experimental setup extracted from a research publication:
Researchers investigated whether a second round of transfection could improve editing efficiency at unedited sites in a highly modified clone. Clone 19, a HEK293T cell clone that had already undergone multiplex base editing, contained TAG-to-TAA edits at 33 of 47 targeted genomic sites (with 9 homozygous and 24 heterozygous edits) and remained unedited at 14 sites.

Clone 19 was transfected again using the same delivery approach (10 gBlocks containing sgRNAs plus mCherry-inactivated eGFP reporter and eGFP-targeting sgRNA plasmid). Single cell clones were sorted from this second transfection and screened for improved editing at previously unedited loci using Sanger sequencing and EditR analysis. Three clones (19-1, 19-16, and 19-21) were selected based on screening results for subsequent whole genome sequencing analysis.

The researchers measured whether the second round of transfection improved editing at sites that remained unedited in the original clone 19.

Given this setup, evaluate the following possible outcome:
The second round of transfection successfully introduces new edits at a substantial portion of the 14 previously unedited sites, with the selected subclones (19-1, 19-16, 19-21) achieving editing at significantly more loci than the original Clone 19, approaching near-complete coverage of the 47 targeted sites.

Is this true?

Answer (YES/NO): NO